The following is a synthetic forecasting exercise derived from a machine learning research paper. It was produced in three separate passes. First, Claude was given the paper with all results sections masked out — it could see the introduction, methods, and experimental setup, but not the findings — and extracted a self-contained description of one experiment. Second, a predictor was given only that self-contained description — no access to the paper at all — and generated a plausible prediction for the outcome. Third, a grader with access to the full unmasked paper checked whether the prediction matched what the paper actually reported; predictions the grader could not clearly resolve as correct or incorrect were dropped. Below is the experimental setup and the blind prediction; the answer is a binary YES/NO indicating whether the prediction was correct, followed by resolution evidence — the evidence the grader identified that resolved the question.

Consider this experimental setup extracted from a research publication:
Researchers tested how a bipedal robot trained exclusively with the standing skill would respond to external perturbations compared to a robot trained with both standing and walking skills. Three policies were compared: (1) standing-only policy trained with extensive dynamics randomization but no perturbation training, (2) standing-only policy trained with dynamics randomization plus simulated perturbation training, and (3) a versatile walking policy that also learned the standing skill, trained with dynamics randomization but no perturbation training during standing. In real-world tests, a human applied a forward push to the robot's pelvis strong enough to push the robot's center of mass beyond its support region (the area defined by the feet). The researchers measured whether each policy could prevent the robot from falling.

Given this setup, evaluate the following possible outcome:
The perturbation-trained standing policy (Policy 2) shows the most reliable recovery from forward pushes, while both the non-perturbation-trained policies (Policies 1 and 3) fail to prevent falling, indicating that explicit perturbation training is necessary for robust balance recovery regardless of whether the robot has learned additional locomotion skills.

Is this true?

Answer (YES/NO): NO